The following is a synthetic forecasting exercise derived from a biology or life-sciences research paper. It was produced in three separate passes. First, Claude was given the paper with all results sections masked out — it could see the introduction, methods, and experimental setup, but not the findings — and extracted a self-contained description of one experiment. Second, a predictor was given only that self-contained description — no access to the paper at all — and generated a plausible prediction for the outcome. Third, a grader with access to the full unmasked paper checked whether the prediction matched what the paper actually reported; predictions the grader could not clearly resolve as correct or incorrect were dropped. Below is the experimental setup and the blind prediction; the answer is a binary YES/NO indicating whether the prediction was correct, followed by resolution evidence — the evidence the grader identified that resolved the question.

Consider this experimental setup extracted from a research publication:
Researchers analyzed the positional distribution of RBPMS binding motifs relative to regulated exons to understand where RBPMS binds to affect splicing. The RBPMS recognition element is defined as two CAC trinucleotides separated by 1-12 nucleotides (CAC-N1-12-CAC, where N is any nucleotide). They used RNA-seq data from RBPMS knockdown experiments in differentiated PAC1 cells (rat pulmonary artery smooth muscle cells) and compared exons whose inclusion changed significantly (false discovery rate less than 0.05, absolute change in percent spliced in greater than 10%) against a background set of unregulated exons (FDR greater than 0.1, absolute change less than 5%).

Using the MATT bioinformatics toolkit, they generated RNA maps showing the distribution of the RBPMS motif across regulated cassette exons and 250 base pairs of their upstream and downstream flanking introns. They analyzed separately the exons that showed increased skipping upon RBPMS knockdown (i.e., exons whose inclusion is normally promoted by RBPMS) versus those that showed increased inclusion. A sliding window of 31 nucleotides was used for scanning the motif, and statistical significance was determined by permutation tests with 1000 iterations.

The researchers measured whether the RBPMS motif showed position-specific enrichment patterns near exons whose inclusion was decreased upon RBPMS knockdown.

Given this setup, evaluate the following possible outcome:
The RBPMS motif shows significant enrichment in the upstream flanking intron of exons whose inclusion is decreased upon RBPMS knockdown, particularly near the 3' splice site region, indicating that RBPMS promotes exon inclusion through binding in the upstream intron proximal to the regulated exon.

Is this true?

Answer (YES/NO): NO